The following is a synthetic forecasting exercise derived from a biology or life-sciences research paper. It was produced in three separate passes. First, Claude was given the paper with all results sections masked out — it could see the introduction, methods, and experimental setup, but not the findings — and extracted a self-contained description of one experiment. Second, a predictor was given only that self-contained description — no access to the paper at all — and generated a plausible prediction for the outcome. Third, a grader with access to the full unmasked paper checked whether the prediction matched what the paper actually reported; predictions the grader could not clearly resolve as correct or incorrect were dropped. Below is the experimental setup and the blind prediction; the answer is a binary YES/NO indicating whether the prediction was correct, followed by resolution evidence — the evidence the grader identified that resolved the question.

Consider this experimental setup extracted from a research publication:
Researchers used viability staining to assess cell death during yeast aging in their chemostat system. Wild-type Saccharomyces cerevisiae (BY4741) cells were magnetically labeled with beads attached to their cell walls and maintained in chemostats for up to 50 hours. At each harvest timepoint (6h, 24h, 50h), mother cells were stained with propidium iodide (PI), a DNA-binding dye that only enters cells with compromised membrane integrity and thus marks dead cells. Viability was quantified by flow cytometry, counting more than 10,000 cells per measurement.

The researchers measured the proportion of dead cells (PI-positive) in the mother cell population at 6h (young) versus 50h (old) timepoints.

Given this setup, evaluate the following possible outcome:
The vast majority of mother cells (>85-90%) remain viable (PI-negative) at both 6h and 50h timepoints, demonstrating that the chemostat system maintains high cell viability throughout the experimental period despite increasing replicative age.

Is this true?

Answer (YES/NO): NO